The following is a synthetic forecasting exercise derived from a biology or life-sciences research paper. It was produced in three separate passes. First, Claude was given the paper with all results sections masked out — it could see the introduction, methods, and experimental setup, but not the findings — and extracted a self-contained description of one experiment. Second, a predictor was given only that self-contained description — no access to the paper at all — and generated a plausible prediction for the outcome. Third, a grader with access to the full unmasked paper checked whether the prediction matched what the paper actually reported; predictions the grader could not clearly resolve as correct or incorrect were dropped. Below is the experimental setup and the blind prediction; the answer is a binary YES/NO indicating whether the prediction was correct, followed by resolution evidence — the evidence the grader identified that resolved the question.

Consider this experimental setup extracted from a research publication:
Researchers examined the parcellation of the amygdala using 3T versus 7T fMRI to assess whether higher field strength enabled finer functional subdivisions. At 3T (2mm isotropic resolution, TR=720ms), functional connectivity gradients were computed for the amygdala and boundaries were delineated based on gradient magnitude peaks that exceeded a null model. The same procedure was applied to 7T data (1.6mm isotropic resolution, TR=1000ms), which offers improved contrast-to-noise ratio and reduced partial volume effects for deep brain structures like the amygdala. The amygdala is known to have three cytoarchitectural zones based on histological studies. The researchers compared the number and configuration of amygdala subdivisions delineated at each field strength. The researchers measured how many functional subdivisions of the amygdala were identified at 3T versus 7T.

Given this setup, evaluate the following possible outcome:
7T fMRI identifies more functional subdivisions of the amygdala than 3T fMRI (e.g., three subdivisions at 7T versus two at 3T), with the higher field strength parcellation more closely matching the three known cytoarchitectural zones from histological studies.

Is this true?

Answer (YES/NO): YES